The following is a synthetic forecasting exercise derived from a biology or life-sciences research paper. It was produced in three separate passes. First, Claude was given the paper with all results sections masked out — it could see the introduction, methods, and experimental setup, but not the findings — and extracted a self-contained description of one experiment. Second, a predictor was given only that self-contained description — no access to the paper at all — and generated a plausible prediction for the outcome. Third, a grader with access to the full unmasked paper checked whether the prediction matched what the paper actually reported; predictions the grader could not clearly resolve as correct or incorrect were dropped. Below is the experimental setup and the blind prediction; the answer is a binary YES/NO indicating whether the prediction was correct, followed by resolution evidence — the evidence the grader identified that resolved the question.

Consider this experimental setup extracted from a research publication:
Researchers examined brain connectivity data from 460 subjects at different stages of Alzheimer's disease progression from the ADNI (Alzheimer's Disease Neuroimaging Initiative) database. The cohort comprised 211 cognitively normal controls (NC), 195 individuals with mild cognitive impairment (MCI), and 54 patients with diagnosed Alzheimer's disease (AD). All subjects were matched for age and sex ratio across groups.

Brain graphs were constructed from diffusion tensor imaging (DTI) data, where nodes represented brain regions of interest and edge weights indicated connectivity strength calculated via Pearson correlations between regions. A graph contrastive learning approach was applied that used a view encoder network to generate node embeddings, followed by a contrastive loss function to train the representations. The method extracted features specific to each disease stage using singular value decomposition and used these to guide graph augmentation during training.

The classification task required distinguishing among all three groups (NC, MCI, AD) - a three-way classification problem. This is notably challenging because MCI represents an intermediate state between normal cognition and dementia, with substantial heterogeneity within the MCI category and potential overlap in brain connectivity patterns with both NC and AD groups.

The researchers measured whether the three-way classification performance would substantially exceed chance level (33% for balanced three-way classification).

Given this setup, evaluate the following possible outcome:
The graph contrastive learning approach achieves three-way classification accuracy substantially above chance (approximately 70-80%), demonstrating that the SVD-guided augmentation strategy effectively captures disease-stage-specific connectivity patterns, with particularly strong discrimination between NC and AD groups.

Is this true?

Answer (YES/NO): NO